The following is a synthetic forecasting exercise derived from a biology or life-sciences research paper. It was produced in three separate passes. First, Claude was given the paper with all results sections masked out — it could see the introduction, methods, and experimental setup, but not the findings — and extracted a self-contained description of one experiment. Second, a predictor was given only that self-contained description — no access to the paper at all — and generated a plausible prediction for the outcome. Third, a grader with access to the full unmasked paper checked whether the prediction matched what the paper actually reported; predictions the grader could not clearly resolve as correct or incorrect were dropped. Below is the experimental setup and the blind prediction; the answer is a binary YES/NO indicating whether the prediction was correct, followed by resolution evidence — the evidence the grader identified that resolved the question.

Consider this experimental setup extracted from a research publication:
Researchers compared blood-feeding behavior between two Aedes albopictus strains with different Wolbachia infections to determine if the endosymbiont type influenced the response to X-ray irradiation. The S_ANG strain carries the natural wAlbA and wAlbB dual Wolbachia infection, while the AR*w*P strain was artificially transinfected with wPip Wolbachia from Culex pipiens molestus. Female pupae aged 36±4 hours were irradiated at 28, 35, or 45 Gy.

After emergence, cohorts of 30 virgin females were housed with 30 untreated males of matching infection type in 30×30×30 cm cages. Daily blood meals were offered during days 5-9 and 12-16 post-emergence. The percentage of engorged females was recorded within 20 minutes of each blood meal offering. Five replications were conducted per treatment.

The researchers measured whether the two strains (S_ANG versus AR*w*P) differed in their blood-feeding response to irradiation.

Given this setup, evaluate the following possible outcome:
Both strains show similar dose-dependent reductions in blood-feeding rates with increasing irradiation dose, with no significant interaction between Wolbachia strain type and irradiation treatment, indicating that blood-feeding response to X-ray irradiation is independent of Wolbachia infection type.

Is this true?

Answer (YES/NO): NO